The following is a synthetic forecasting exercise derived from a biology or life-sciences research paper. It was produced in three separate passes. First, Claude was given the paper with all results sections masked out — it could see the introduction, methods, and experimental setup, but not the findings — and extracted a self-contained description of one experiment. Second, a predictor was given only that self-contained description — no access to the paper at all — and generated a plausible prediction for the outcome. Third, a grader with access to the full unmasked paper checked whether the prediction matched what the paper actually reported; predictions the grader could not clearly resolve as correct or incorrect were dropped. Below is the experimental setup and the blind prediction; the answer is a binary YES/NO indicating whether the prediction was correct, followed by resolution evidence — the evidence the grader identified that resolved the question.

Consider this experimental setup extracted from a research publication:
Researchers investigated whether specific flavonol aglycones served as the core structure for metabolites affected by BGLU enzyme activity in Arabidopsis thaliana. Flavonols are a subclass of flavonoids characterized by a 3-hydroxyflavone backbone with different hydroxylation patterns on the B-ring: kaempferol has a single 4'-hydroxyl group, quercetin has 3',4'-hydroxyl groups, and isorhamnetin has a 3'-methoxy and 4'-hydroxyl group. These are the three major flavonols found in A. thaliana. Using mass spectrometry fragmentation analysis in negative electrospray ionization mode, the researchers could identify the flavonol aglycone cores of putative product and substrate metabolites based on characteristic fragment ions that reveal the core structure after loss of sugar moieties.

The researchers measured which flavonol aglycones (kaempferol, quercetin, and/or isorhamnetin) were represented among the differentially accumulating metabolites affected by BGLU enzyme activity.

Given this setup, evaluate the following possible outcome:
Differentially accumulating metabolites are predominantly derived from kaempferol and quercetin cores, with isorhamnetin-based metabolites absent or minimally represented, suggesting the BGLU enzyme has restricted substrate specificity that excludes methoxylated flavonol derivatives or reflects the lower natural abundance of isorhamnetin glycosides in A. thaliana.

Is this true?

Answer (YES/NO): YES